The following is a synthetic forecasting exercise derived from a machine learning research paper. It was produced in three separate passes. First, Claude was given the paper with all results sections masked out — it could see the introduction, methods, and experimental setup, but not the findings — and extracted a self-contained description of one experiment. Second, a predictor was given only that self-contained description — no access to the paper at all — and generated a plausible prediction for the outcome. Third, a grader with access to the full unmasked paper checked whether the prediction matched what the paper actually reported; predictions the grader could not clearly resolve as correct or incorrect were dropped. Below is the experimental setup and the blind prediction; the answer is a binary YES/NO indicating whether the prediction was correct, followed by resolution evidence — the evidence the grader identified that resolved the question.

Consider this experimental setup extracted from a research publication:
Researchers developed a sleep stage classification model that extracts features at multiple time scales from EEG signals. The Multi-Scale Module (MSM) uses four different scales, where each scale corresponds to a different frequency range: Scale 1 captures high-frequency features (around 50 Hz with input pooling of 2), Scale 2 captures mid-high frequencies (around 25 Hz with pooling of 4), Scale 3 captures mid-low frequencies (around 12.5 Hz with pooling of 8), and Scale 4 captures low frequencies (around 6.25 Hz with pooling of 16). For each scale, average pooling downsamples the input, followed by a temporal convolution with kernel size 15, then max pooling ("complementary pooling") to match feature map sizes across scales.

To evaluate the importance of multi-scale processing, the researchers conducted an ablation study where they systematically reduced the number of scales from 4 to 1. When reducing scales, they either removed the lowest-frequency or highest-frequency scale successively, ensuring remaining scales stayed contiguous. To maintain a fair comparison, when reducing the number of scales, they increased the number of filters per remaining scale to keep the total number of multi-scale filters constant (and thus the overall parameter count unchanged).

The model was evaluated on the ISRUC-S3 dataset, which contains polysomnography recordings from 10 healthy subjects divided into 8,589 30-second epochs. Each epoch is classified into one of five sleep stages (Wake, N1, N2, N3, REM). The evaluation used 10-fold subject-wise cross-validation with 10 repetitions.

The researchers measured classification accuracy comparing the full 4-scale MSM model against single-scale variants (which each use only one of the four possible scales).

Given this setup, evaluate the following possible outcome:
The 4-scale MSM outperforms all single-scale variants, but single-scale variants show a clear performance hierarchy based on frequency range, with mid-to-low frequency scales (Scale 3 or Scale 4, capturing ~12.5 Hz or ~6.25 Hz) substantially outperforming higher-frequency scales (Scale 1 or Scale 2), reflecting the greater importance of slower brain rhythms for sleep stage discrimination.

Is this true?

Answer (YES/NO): NO